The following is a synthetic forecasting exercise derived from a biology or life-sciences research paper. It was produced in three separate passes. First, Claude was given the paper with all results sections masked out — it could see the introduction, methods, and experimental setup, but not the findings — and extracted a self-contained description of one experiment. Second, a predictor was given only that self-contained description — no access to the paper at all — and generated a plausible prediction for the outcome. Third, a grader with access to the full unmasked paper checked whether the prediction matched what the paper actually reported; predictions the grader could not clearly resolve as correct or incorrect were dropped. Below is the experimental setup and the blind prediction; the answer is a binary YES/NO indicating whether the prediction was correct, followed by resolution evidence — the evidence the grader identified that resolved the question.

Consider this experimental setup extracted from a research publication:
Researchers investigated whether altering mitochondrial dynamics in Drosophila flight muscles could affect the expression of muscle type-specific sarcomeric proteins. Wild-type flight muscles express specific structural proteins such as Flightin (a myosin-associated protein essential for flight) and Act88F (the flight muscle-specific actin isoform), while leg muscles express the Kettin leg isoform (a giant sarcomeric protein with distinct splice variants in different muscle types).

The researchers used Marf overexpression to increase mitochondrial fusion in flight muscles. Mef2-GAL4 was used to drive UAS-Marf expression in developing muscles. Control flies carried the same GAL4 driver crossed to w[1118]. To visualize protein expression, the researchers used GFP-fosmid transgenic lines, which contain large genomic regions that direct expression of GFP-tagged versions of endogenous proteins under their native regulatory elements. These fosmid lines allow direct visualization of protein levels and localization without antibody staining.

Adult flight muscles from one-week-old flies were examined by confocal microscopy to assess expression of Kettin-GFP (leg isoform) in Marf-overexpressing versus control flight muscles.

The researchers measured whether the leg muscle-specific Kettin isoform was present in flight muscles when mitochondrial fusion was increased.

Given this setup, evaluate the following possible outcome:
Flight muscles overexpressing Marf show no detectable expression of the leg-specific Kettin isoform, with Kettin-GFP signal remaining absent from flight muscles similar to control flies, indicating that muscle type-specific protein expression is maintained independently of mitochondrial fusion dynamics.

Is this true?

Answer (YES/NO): NO